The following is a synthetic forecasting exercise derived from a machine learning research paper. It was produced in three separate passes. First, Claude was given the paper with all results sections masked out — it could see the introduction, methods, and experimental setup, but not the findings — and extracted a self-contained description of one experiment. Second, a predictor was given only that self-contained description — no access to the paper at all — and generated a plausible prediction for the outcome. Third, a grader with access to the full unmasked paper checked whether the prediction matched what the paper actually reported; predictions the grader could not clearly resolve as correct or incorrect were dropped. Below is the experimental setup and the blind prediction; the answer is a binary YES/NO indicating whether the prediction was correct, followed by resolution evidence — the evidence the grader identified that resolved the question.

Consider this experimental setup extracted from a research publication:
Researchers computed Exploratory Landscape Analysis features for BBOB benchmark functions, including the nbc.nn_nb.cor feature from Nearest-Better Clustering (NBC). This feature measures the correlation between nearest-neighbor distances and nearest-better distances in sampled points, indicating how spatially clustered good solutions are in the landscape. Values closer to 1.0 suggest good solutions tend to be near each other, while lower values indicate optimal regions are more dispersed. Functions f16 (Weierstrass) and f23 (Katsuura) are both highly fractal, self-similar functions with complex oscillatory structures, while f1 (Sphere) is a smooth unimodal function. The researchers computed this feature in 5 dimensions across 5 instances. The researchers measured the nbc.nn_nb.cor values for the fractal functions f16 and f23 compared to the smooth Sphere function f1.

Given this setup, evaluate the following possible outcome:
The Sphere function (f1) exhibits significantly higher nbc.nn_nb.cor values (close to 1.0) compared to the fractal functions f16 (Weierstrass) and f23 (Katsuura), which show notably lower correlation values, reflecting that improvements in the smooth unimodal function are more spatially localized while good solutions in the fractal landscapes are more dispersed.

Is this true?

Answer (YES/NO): NO